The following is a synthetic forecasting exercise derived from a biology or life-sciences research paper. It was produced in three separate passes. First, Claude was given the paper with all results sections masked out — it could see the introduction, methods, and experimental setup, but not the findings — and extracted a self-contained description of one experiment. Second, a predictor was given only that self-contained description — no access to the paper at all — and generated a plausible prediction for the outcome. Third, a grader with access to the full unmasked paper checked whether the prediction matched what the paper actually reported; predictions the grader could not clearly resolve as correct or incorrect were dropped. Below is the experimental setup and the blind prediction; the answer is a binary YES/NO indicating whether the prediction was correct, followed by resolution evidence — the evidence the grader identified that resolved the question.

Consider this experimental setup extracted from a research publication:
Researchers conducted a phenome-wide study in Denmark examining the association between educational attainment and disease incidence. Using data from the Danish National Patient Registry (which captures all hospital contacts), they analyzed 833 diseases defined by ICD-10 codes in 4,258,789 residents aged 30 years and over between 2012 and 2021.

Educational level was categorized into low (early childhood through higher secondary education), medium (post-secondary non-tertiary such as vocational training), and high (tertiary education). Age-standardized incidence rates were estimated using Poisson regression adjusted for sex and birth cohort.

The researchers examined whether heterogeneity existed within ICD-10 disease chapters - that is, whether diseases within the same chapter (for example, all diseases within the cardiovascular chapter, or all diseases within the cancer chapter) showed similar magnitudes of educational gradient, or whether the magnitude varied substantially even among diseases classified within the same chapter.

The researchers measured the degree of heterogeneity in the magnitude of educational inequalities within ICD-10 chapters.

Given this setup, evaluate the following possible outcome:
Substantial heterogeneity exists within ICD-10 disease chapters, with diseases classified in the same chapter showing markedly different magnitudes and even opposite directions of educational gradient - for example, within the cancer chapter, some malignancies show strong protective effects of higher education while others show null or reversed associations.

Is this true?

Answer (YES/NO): YES